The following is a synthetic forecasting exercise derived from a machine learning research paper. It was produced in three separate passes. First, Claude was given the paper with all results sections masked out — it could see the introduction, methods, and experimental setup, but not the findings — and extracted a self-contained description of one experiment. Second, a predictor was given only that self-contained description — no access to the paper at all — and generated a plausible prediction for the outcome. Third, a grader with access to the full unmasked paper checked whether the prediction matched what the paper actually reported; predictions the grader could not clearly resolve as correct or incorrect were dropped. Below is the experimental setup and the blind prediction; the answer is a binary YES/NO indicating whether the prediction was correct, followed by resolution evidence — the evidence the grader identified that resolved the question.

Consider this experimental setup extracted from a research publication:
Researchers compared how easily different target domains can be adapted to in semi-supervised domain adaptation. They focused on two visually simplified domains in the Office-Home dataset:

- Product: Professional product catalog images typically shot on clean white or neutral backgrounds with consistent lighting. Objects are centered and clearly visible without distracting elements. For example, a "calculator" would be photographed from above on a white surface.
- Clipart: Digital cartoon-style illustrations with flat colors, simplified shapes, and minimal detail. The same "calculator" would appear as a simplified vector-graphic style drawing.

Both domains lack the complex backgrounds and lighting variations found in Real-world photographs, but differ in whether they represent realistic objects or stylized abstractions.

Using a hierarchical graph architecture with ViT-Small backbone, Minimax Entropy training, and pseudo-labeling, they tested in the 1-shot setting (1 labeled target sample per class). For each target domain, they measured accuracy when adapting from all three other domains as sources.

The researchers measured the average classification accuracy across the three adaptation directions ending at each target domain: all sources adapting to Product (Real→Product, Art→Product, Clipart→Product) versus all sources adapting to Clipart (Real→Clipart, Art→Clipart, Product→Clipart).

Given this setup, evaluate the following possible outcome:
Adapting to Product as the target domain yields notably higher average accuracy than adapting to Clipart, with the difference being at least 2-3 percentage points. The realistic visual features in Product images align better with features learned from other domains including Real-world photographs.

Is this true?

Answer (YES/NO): YES